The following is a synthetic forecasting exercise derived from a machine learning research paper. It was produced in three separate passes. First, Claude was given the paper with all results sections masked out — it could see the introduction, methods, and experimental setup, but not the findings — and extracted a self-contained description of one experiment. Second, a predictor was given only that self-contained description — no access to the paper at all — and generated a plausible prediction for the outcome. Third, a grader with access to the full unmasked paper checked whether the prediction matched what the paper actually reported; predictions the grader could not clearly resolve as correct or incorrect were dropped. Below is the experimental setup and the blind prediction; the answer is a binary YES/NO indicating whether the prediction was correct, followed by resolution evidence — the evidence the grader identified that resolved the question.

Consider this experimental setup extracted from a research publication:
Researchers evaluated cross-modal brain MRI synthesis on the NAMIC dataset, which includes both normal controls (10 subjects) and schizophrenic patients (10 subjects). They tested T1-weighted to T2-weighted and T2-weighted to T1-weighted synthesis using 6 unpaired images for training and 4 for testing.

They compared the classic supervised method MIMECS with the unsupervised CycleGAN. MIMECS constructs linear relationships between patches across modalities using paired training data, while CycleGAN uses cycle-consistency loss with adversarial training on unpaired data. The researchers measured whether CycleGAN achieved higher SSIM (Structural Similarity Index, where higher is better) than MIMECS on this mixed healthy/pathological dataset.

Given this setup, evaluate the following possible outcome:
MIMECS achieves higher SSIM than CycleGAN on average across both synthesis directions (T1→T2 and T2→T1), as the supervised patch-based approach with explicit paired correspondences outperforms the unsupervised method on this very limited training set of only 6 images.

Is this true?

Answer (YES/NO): NO